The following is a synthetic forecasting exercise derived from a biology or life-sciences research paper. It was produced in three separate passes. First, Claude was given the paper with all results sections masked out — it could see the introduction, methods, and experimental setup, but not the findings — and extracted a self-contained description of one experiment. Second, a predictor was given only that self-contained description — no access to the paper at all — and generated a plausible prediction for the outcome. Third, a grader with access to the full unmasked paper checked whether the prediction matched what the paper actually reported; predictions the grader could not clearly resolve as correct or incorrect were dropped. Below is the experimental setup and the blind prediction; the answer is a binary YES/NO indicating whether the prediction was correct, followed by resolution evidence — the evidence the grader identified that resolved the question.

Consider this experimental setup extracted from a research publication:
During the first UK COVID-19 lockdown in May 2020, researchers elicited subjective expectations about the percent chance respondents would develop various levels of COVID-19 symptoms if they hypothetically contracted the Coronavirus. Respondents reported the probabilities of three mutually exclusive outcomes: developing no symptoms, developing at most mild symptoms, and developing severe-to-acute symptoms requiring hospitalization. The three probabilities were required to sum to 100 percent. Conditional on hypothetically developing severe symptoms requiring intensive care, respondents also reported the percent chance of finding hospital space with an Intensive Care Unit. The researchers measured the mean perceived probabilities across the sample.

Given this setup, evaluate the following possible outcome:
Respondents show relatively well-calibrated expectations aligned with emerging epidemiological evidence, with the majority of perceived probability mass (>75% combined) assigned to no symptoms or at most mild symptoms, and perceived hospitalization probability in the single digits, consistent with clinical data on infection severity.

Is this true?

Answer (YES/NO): NO